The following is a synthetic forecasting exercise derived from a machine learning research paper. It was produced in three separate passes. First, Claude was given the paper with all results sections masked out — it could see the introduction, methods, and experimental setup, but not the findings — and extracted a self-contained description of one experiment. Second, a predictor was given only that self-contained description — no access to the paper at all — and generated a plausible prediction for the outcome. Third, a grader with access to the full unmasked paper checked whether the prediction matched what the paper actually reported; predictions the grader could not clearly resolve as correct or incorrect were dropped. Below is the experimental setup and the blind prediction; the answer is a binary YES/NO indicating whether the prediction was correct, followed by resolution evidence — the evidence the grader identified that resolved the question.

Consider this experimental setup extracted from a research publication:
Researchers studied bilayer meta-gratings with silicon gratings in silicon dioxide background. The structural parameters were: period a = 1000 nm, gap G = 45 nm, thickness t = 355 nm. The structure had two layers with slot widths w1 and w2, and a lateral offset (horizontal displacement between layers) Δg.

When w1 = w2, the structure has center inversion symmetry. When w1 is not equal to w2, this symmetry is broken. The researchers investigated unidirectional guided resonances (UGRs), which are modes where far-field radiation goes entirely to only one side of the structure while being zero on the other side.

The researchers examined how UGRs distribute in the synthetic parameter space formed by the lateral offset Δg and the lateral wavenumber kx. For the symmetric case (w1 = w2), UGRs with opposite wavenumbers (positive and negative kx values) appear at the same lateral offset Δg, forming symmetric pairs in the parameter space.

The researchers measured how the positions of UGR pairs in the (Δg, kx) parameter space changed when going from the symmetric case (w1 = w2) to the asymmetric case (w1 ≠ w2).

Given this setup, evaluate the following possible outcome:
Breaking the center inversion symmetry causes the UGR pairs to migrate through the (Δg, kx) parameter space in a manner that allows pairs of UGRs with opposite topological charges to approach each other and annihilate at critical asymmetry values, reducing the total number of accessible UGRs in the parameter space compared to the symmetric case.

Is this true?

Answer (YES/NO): NO